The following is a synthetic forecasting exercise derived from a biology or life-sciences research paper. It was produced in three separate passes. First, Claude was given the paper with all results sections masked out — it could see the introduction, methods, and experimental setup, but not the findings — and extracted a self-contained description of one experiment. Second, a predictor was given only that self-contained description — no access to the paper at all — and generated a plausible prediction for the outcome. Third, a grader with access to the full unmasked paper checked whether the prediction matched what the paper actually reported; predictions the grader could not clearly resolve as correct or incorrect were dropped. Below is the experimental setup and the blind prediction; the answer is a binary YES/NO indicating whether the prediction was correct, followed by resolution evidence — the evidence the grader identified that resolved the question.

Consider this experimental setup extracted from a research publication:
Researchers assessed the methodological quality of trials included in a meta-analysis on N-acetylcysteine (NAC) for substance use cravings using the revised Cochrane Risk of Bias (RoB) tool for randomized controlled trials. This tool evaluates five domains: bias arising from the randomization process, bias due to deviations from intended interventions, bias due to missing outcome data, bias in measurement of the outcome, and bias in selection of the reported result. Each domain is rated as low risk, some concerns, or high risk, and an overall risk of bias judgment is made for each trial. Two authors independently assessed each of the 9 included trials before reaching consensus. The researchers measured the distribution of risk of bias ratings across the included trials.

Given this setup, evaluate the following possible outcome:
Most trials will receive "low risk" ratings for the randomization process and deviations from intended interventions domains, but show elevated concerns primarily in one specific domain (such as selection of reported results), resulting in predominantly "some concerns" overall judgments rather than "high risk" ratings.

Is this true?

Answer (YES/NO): NO